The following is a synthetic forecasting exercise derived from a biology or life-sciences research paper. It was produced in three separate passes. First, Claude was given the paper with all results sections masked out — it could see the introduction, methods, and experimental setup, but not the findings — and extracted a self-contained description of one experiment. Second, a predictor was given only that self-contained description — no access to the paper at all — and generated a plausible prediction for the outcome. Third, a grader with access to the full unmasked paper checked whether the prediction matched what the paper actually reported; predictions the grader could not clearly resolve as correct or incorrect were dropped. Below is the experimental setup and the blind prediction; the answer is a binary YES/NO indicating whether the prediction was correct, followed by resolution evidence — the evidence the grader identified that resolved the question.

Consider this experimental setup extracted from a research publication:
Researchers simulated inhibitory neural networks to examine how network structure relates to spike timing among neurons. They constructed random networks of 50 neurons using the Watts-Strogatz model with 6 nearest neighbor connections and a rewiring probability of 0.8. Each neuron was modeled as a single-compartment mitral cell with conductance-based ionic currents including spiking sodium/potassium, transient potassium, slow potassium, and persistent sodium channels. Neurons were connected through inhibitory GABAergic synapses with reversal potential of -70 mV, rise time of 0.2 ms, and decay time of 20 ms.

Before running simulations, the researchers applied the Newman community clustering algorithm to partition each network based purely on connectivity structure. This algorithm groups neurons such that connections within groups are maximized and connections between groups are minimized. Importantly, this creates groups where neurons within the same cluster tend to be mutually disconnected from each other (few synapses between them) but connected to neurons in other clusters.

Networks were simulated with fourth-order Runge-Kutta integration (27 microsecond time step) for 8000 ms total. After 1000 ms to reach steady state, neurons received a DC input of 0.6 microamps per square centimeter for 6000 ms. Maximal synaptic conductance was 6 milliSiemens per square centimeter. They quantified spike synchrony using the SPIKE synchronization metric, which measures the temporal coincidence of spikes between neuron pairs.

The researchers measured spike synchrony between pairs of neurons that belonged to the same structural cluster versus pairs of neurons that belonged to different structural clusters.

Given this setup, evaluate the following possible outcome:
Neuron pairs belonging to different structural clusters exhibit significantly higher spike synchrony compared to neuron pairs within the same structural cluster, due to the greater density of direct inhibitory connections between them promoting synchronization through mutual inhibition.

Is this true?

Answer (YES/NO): NO